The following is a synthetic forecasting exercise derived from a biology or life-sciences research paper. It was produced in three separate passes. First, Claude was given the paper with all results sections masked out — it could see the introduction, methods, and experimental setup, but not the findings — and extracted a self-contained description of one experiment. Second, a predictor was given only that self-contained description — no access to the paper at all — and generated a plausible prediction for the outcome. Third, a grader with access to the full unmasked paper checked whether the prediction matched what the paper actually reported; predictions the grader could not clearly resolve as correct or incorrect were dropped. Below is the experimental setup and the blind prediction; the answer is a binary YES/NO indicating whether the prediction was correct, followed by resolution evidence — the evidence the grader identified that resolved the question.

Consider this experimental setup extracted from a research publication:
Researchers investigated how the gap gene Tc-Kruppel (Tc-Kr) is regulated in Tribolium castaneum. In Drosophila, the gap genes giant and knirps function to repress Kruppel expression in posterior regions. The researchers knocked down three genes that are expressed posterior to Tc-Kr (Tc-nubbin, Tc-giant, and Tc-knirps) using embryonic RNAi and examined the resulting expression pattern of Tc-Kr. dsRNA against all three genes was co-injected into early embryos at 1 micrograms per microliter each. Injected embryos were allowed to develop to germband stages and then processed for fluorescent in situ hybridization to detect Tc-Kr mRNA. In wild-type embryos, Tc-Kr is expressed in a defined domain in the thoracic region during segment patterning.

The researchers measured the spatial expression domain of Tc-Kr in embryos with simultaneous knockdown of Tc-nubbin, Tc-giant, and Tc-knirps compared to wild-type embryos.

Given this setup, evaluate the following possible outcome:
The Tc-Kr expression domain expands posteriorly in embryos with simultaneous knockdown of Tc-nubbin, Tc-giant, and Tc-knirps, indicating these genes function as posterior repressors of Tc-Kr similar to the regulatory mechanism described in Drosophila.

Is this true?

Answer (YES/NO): YES